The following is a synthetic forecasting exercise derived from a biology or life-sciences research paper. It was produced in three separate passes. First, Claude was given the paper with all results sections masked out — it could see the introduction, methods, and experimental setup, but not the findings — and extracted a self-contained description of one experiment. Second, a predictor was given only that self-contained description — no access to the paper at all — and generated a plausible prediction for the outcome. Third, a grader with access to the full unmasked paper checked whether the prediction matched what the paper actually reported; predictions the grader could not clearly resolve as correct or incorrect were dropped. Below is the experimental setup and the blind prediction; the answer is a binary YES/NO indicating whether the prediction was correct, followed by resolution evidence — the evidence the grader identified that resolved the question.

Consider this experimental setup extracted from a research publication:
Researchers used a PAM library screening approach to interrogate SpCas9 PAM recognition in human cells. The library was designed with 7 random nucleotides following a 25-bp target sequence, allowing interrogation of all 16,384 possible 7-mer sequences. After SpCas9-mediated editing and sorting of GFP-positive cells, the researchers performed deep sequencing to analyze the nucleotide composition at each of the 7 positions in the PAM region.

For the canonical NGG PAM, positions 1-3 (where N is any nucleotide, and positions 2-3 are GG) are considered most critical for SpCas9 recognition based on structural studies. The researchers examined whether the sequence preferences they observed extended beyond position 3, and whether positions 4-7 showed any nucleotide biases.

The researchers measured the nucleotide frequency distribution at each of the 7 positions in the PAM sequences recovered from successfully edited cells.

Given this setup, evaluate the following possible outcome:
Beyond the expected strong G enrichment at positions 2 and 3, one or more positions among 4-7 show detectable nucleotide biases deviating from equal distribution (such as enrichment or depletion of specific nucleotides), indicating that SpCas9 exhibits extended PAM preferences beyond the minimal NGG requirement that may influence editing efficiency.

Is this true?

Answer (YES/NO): YES